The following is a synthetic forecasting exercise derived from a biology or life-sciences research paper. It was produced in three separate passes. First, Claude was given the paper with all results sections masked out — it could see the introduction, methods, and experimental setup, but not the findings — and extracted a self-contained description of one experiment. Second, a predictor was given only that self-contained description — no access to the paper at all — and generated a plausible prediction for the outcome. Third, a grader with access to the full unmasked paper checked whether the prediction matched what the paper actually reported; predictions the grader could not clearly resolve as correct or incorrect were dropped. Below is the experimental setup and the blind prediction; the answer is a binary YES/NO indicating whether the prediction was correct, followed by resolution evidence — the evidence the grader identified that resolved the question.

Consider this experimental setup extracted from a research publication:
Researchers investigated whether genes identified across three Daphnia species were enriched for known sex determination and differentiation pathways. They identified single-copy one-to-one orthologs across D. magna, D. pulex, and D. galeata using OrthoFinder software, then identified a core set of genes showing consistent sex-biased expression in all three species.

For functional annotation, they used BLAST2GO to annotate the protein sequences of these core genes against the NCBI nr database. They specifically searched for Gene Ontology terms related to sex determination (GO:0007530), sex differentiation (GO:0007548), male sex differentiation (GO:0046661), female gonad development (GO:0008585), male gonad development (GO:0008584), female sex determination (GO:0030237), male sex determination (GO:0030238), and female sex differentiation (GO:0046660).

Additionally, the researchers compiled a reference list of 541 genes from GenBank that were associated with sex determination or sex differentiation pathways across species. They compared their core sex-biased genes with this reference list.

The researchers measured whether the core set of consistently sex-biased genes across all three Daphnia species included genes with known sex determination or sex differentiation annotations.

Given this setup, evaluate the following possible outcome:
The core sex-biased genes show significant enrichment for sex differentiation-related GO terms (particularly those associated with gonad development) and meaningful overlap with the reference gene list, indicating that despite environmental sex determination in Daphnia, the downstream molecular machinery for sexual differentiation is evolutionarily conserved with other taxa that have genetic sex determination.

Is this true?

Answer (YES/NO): NO